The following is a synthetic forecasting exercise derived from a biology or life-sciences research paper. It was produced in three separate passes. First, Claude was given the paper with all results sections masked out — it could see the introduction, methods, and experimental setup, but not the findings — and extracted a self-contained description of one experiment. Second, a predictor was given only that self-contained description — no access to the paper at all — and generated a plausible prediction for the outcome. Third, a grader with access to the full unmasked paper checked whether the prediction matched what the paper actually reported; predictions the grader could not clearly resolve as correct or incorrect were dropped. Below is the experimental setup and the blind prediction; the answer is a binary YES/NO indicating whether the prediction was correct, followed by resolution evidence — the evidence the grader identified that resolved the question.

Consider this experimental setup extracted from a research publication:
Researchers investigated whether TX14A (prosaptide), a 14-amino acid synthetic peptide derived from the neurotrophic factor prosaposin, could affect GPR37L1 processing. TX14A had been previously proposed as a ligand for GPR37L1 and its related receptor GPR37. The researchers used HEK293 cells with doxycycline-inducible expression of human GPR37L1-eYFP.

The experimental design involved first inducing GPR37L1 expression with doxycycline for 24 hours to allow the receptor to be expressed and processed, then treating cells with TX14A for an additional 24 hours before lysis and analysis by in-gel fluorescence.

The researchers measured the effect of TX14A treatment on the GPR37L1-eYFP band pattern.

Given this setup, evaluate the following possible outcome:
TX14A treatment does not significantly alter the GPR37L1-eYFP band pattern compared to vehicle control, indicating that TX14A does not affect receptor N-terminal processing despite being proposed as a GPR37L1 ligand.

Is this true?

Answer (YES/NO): YES